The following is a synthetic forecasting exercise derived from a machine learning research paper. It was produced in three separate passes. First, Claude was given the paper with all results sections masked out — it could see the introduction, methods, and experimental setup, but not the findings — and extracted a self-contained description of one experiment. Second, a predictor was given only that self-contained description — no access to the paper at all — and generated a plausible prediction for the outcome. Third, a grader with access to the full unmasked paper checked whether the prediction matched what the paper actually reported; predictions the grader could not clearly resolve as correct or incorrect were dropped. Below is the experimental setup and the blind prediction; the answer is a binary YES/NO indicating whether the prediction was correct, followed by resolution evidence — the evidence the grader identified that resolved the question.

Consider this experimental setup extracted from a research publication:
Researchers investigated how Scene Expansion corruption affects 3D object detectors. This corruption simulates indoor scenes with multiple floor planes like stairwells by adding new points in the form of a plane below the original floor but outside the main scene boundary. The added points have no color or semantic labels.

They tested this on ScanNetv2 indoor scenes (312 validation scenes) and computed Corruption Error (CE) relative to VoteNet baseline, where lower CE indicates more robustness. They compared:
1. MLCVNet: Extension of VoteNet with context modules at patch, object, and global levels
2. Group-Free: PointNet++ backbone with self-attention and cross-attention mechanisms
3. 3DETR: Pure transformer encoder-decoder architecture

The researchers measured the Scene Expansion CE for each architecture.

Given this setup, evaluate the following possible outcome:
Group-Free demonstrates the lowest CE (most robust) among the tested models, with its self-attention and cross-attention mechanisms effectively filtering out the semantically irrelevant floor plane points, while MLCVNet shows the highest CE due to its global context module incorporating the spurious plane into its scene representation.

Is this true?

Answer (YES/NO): NO